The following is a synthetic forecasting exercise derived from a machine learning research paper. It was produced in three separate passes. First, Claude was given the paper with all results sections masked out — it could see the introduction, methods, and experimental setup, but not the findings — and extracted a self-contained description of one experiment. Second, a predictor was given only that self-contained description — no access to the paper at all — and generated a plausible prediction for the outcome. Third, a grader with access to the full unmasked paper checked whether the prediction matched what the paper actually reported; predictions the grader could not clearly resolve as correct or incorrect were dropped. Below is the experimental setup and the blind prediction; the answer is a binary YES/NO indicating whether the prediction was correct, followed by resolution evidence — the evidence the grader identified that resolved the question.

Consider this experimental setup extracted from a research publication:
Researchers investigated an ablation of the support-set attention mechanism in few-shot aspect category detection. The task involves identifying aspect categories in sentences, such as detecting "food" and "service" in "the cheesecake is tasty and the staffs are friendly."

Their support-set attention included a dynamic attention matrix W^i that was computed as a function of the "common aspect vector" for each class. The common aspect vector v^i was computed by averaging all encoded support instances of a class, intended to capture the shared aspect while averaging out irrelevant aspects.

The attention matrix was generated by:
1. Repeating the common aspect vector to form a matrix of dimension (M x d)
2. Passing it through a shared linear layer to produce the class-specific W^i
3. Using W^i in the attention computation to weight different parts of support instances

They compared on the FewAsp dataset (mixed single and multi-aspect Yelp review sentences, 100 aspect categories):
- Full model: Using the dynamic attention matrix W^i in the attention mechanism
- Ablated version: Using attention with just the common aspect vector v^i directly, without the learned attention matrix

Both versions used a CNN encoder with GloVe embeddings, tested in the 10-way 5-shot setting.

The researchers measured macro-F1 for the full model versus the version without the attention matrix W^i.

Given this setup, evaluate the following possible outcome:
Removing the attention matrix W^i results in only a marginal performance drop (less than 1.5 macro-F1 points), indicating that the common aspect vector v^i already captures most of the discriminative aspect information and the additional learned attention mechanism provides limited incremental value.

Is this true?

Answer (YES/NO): NO